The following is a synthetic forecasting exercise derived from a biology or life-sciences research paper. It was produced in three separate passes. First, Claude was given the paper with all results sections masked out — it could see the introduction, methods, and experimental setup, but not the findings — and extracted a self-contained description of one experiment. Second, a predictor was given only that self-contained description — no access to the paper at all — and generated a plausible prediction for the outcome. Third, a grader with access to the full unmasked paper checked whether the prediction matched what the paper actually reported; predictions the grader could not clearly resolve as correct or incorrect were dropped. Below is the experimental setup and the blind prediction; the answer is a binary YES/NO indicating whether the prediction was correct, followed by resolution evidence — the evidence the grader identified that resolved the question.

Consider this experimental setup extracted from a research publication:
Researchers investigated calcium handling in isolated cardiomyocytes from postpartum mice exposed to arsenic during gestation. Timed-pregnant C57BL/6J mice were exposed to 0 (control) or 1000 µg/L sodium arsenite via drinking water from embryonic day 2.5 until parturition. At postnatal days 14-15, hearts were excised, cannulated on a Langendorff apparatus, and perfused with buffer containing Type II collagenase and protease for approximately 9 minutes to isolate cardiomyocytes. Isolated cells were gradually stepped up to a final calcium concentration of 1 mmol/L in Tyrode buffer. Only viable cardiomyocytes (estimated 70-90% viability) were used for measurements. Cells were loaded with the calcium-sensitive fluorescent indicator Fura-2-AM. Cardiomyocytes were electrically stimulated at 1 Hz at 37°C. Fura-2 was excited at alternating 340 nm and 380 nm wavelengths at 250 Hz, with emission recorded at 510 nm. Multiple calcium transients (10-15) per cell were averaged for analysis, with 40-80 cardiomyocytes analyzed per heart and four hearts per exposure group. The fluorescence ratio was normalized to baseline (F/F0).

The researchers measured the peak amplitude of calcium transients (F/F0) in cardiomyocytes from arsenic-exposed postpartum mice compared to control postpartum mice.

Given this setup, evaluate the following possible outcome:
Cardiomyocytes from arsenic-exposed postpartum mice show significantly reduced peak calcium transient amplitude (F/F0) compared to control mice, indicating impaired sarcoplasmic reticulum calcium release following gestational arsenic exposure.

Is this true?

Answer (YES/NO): YES